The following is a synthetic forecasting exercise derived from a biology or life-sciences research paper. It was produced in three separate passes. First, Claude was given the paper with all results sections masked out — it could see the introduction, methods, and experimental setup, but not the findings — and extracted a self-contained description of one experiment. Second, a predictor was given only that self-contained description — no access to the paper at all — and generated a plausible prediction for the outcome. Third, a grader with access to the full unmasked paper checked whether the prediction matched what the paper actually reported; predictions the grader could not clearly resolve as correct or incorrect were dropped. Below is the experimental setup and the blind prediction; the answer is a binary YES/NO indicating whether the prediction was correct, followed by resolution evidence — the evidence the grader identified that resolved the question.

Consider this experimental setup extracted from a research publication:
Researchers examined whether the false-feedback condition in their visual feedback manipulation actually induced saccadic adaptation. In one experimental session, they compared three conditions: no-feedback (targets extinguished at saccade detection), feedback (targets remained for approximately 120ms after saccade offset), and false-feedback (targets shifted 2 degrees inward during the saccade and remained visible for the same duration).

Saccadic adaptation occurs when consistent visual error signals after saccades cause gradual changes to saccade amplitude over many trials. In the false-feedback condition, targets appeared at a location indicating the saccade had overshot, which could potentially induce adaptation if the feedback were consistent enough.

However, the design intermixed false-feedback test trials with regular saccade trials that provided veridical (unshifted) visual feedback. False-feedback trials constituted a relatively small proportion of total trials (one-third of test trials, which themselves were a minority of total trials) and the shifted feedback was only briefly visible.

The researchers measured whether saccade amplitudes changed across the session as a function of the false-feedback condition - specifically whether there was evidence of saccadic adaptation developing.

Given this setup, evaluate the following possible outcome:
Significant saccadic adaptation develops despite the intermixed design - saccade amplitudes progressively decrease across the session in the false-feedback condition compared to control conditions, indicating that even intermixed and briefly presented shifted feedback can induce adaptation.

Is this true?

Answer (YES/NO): NO